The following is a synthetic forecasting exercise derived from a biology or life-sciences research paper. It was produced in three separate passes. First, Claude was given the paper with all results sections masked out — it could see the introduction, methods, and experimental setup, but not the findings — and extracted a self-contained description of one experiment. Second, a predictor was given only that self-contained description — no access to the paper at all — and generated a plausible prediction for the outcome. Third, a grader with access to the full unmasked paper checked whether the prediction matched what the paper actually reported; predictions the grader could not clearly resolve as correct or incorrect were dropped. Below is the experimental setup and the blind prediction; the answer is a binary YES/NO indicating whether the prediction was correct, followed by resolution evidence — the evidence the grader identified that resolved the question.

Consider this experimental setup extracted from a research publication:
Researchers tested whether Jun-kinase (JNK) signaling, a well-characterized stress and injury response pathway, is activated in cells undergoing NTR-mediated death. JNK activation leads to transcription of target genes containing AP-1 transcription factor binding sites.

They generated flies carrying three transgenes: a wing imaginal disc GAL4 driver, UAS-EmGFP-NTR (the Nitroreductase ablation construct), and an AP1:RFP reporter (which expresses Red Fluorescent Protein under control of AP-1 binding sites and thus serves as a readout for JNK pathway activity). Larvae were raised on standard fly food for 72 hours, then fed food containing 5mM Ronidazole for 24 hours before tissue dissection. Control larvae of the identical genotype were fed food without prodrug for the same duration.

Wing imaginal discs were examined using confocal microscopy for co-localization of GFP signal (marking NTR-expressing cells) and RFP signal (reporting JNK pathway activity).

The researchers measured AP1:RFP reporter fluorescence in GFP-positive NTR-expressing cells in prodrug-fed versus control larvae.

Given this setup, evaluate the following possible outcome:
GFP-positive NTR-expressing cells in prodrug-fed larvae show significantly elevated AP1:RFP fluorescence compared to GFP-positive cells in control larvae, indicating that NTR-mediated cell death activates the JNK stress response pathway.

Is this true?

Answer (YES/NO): YES